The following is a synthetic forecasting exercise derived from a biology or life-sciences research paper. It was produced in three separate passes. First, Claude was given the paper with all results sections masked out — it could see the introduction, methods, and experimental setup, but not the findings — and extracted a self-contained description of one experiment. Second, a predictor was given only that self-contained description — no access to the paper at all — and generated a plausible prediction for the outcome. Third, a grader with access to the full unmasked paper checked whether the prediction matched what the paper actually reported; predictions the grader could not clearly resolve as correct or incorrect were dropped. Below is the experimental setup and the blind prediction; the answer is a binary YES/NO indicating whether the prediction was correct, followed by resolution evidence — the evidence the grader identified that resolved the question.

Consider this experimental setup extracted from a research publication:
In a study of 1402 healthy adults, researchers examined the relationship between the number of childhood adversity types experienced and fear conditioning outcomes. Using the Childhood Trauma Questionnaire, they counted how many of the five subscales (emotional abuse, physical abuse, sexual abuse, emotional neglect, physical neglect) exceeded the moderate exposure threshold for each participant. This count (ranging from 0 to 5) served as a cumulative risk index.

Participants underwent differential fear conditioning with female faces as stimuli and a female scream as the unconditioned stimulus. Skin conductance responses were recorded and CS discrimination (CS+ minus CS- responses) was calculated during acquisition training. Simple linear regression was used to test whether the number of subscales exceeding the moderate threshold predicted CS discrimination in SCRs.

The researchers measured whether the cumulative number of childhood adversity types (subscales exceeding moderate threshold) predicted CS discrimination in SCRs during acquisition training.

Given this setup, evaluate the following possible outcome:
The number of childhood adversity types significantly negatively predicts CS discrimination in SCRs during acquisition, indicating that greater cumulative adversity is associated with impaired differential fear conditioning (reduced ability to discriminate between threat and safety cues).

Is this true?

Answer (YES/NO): YES